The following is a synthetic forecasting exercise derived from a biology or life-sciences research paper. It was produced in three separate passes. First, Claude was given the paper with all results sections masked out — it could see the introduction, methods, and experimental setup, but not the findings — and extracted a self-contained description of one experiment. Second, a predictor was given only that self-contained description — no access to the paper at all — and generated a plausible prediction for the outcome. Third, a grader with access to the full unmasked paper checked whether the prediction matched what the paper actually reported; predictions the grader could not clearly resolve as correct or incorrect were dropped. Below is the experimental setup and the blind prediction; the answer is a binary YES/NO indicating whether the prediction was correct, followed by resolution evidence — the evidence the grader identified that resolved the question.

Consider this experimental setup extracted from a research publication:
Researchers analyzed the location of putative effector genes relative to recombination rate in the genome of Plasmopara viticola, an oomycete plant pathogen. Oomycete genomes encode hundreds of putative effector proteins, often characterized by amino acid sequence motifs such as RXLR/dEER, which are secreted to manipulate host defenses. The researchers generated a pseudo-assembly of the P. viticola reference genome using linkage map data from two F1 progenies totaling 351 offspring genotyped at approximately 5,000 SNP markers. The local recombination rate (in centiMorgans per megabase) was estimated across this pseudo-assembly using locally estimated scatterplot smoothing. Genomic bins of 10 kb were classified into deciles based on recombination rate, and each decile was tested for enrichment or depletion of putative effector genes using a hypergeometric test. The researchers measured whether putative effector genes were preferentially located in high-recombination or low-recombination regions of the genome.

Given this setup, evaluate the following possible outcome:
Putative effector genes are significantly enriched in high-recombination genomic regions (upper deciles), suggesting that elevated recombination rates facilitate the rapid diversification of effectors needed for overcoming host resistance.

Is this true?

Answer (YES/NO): NO